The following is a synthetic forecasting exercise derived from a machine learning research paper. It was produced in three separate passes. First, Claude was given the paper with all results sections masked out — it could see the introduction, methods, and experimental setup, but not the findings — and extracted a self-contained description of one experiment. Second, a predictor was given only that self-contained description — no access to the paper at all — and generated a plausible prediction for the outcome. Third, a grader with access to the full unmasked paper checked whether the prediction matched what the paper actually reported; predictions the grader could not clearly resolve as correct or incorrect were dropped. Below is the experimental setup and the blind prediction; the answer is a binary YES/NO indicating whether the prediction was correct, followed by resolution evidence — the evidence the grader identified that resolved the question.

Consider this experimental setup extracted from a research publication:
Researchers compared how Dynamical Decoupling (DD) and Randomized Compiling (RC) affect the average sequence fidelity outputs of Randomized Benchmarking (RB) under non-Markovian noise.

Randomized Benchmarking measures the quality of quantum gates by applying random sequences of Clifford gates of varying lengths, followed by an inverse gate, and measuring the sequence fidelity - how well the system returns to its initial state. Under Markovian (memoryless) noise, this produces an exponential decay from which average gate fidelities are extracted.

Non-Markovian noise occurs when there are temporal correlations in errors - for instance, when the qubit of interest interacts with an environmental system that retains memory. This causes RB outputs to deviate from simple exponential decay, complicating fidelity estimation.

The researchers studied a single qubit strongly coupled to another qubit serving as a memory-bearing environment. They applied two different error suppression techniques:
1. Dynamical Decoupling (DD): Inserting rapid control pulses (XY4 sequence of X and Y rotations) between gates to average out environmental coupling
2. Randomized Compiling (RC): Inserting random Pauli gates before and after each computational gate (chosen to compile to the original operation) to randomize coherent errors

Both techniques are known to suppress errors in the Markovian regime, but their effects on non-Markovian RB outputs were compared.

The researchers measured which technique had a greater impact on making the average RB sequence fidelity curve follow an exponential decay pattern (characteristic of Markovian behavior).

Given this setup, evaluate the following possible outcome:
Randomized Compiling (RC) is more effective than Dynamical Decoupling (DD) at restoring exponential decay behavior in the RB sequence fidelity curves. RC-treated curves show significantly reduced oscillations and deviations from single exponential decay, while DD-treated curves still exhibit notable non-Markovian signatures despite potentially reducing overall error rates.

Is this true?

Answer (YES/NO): NO